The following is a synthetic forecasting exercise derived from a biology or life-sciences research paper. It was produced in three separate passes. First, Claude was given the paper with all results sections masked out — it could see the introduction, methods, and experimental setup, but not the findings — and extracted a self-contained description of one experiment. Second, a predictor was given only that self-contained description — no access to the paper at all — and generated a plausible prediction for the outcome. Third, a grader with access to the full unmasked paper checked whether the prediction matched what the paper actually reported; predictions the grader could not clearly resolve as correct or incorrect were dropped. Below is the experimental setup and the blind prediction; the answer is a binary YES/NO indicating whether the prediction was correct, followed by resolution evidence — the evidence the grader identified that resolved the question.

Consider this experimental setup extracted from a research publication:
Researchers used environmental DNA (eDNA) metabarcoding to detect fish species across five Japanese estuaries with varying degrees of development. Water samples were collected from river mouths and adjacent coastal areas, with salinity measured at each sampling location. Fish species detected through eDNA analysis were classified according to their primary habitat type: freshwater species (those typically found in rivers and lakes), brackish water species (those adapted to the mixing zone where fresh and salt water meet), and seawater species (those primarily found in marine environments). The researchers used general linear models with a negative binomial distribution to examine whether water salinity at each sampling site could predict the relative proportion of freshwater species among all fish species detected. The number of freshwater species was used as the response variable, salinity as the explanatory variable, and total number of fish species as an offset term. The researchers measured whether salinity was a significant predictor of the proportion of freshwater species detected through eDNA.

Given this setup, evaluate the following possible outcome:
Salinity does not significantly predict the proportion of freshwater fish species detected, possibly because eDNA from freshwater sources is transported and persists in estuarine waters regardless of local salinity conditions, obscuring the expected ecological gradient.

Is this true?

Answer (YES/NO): NO